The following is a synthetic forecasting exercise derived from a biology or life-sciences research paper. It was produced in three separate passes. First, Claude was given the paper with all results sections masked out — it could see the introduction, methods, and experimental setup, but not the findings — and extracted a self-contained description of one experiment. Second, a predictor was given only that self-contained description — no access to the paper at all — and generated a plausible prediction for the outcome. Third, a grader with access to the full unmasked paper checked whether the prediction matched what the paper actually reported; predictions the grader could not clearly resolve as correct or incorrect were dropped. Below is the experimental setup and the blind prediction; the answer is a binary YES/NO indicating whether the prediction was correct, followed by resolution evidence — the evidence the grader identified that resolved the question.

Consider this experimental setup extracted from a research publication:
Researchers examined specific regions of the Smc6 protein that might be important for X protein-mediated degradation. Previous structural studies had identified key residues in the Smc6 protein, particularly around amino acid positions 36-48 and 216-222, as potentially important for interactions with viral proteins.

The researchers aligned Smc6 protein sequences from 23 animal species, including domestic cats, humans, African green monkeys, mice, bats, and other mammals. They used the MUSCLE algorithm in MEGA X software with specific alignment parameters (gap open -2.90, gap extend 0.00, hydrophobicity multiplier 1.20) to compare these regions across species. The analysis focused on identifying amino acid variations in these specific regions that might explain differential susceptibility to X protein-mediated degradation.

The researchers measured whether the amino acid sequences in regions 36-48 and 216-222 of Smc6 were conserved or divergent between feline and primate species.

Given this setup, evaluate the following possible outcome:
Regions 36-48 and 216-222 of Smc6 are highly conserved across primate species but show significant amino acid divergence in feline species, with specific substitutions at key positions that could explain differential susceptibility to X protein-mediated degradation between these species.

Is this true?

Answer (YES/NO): NO